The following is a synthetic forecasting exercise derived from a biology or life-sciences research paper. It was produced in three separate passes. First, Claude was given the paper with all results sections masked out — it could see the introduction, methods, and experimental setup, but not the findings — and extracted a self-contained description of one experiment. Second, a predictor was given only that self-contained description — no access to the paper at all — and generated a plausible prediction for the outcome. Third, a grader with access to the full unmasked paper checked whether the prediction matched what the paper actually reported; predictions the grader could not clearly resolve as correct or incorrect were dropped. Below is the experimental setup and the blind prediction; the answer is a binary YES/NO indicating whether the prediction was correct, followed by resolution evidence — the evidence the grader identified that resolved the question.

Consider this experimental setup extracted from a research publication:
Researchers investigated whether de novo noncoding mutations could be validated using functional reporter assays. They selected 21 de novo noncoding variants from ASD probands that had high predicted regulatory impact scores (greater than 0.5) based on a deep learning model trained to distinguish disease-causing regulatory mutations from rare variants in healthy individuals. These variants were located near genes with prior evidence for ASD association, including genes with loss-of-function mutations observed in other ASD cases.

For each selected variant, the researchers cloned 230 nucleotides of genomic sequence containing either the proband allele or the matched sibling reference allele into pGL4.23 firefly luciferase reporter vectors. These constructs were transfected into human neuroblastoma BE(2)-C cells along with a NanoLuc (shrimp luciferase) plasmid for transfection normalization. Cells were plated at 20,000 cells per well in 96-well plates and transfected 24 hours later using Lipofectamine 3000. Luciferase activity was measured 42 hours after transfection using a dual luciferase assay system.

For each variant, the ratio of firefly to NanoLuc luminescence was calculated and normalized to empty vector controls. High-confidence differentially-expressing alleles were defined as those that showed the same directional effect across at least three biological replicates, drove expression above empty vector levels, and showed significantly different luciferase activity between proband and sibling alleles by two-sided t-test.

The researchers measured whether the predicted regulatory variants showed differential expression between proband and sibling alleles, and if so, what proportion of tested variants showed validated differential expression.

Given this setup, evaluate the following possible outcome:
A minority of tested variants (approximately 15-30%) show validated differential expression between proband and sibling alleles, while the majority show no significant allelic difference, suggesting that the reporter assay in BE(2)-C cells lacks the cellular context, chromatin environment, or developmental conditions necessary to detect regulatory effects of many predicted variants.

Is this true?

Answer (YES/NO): NO